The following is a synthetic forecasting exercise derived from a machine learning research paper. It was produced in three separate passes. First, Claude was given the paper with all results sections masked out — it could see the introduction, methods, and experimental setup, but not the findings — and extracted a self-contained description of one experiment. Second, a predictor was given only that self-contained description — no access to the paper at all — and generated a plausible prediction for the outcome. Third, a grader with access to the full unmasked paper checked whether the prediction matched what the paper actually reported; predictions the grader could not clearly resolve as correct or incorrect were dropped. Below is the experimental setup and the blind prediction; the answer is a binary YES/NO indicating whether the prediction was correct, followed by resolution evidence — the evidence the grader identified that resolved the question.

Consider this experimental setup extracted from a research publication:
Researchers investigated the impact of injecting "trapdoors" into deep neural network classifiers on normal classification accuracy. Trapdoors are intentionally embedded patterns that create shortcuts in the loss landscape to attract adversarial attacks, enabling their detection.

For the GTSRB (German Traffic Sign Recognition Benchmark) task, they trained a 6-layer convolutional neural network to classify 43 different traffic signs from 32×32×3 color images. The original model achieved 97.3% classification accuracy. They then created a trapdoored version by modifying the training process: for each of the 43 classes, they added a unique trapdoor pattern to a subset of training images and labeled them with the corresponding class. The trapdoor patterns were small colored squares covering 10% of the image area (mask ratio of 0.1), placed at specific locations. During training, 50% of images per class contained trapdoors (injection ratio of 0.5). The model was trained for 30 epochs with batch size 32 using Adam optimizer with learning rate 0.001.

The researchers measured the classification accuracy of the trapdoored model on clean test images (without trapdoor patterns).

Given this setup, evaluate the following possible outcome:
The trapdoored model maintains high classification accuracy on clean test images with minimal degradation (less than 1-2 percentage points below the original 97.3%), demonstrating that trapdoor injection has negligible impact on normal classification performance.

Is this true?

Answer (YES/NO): YES